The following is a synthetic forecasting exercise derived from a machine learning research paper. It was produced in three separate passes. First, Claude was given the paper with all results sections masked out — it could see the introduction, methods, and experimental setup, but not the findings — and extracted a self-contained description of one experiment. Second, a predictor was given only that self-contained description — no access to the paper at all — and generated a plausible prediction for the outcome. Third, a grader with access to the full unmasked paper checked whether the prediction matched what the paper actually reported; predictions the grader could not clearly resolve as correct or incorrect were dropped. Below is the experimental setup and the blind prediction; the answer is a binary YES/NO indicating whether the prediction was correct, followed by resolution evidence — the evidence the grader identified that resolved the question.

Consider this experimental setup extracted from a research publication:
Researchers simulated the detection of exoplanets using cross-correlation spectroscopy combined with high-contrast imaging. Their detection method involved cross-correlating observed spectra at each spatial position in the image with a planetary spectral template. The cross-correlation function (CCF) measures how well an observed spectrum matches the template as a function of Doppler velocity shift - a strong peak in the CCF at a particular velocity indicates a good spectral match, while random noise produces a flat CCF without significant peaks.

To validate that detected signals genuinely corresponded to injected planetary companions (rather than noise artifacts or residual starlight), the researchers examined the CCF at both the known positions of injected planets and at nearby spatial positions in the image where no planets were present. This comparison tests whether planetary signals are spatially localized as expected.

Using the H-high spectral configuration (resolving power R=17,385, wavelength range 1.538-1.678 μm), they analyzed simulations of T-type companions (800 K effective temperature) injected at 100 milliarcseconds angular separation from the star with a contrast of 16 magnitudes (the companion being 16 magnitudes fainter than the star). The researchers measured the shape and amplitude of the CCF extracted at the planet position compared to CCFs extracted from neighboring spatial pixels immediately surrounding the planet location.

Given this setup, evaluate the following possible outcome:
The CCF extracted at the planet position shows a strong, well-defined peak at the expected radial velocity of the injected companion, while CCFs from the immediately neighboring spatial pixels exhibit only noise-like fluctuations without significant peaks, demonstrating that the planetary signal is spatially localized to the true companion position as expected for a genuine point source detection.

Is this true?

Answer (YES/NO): YES